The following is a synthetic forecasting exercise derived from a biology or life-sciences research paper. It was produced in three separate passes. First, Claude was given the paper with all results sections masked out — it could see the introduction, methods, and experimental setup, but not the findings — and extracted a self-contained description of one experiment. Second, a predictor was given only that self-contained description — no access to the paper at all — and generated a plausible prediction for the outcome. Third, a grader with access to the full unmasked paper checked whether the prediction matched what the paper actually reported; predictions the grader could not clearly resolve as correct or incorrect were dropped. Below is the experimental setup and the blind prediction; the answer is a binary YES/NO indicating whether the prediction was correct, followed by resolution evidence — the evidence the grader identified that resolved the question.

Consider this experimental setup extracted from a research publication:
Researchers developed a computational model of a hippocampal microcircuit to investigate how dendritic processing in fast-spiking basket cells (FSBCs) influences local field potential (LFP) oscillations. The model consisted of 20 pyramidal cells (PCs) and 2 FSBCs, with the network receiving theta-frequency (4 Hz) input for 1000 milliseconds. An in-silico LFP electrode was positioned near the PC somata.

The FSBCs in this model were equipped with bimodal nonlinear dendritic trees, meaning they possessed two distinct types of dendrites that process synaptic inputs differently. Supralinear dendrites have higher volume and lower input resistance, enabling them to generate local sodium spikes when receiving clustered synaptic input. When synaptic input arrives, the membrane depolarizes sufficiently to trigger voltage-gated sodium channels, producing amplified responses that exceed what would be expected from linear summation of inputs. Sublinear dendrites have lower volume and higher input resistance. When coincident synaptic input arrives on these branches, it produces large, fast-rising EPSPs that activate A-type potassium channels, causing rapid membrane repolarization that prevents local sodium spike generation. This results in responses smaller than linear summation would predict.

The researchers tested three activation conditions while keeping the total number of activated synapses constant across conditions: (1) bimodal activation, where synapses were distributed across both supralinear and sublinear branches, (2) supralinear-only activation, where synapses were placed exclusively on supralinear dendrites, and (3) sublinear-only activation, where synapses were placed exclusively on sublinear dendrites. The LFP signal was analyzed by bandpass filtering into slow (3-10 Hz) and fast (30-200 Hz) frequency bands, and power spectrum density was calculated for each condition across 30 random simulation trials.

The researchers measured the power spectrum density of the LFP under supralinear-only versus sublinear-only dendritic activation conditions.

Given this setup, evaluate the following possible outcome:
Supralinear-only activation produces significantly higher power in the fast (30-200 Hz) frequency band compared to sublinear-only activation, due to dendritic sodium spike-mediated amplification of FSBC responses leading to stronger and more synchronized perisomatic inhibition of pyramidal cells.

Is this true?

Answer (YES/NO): YES